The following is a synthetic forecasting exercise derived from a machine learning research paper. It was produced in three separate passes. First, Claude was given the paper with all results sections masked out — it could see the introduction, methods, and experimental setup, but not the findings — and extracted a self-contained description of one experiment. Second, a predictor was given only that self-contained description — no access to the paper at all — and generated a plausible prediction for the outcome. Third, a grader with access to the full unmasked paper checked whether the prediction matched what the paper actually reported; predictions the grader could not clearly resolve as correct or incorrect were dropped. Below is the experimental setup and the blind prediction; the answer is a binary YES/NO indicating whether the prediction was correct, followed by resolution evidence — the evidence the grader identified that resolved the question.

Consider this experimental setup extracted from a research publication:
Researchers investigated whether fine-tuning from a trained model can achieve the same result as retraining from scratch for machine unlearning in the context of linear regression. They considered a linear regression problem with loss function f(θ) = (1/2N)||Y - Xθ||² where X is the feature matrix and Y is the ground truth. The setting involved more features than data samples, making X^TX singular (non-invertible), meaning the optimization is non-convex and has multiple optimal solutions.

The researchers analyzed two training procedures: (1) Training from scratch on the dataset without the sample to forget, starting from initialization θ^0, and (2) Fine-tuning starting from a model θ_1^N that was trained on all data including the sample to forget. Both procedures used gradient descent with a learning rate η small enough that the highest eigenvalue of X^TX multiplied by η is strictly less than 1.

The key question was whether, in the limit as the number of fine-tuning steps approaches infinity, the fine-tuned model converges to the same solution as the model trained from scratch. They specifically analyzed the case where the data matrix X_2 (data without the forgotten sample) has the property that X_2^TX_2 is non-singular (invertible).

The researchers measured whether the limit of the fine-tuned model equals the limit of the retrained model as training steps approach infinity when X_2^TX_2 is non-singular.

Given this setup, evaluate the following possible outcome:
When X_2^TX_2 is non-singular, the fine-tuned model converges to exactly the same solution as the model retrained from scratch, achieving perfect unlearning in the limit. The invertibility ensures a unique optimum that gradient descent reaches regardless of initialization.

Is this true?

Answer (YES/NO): YES